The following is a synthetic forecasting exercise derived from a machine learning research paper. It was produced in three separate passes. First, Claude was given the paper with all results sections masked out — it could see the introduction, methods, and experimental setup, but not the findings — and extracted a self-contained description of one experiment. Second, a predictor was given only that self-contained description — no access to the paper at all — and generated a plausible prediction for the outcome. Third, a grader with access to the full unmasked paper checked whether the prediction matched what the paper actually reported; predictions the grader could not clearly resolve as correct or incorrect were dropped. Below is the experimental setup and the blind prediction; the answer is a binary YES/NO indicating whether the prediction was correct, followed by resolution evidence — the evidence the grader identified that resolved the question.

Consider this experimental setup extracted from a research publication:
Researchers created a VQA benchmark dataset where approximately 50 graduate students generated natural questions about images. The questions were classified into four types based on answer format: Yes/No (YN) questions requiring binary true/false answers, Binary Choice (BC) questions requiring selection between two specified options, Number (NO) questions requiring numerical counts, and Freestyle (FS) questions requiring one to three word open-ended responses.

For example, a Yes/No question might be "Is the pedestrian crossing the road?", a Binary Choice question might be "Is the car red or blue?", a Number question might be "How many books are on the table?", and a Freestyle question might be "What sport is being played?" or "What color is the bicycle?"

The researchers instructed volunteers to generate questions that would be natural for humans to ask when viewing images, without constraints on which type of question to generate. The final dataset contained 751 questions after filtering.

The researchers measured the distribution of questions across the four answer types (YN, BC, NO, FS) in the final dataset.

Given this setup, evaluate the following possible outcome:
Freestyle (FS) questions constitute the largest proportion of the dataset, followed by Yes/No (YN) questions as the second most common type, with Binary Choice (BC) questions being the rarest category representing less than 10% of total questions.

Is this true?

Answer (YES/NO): NO